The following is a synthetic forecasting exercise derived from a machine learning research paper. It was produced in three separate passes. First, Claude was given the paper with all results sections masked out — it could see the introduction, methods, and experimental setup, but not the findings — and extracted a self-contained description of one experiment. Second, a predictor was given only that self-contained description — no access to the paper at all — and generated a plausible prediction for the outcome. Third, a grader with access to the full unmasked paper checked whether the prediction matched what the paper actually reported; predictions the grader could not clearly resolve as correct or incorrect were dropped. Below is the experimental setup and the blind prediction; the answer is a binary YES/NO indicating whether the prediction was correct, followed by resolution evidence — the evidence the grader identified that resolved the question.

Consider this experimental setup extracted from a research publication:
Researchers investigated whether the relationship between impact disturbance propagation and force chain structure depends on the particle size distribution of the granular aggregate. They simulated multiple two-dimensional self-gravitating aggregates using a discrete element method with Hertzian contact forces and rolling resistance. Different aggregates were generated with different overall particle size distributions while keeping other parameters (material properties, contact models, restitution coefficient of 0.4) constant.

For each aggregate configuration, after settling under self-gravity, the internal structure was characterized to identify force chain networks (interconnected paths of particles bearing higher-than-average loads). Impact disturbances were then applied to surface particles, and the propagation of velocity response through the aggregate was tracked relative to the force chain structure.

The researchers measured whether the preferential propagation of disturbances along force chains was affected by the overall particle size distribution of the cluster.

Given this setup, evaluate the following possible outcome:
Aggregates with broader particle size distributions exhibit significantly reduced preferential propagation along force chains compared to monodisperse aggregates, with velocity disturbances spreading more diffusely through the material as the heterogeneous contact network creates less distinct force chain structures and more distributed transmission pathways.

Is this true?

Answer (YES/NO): NO